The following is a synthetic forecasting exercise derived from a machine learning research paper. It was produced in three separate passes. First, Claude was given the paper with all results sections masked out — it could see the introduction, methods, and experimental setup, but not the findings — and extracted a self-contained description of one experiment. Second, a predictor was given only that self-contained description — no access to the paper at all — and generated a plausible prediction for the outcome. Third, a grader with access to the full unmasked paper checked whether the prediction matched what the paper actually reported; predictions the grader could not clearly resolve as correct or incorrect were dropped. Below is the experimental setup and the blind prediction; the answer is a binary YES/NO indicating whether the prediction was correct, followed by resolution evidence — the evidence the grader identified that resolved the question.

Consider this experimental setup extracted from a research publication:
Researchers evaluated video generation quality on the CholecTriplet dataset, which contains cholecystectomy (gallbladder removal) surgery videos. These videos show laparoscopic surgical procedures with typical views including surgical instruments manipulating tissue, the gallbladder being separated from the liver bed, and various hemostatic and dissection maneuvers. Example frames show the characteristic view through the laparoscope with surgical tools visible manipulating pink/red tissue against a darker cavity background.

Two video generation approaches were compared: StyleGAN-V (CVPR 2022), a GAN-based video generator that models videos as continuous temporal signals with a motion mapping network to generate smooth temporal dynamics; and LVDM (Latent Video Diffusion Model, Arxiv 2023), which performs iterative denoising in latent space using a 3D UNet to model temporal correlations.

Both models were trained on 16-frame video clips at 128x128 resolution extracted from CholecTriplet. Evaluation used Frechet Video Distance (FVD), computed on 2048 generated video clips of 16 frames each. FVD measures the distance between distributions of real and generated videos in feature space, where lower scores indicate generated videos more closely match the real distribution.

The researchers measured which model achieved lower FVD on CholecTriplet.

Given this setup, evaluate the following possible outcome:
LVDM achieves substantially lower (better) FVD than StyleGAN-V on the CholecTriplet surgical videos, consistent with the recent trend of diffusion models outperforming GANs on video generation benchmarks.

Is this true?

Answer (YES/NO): NO